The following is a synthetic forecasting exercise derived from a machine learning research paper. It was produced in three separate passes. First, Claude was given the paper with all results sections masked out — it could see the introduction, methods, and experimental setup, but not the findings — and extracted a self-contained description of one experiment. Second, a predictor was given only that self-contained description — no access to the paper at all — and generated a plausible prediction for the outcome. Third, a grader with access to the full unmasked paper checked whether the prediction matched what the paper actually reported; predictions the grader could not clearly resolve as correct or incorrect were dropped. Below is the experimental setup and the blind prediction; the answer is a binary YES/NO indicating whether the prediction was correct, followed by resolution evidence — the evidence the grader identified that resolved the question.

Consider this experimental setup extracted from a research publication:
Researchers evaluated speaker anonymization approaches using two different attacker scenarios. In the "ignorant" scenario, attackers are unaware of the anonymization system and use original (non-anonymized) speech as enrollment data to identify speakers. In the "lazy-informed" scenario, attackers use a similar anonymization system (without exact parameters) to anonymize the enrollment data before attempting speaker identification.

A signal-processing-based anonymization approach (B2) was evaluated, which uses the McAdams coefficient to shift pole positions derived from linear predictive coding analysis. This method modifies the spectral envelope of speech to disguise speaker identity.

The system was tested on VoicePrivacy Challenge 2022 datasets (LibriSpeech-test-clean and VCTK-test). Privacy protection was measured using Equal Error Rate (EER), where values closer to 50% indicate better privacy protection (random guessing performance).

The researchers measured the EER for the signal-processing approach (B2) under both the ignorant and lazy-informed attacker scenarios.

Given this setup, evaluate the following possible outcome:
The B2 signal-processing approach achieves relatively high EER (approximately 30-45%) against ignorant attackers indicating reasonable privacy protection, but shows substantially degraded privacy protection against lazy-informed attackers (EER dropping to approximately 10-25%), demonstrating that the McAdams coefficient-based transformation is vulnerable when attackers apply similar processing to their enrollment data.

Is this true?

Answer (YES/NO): NO